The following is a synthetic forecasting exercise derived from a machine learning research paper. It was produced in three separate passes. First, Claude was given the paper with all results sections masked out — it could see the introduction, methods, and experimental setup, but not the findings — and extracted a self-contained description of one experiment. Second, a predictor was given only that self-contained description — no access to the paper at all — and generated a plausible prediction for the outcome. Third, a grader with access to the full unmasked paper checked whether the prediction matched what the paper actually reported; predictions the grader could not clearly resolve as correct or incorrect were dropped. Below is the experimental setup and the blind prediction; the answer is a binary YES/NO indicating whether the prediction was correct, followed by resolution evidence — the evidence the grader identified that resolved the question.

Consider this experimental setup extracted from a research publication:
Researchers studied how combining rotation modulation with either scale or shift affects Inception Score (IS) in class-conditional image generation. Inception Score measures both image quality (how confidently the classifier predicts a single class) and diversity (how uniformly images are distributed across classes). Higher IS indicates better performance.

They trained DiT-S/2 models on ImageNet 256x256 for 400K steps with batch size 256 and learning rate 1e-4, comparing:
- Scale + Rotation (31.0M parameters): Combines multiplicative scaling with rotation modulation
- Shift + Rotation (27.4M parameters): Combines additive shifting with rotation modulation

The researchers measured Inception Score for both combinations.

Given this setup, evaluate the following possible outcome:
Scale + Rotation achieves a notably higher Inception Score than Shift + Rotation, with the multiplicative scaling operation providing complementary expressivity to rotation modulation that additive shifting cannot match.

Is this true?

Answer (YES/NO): YES